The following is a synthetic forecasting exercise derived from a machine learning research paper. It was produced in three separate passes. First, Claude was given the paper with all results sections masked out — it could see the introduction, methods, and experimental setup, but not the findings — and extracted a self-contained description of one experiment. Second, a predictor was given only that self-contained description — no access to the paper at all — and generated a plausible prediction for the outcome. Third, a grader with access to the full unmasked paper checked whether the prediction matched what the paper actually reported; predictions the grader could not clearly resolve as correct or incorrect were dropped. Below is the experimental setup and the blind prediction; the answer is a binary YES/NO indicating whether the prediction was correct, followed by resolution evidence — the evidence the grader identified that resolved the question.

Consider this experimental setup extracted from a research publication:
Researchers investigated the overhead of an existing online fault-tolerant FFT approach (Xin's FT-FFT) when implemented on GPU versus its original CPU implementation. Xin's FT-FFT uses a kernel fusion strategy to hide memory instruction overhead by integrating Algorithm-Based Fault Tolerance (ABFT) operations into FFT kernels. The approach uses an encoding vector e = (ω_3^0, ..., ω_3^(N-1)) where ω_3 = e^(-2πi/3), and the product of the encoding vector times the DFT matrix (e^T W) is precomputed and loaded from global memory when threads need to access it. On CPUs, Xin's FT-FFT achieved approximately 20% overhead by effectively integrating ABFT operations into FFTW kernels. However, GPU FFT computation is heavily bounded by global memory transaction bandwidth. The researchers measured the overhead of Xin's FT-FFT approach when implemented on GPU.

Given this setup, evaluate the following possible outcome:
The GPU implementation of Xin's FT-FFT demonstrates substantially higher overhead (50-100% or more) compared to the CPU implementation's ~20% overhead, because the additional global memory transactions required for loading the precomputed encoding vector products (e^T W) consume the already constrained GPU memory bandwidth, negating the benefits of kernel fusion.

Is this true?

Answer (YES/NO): NO